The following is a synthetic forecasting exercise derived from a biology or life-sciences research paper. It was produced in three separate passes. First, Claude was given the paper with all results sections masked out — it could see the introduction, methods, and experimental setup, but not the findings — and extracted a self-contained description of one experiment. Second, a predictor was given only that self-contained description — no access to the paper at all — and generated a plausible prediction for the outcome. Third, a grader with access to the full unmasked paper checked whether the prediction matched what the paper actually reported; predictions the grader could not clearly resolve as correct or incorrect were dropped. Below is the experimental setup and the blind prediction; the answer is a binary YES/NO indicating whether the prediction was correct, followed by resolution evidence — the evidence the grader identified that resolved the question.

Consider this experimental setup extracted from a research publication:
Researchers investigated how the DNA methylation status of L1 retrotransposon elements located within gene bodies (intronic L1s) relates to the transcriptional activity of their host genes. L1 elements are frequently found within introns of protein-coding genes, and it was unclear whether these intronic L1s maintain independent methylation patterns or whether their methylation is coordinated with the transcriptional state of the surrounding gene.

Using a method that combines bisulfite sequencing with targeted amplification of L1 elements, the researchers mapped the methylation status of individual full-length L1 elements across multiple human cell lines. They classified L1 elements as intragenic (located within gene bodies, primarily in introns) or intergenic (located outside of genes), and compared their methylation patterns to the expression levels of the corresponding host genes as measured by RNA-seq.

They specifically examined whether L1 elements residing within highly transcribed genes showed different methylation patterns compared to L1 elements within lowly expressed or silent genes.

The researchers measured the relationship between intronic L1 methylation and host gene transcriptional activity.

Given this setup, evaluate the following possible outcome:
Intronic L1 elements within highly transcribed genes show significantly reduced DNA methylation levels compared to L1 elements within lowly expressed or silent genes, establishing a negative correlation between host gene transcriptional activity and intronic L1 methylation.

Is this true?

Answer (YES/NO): NO